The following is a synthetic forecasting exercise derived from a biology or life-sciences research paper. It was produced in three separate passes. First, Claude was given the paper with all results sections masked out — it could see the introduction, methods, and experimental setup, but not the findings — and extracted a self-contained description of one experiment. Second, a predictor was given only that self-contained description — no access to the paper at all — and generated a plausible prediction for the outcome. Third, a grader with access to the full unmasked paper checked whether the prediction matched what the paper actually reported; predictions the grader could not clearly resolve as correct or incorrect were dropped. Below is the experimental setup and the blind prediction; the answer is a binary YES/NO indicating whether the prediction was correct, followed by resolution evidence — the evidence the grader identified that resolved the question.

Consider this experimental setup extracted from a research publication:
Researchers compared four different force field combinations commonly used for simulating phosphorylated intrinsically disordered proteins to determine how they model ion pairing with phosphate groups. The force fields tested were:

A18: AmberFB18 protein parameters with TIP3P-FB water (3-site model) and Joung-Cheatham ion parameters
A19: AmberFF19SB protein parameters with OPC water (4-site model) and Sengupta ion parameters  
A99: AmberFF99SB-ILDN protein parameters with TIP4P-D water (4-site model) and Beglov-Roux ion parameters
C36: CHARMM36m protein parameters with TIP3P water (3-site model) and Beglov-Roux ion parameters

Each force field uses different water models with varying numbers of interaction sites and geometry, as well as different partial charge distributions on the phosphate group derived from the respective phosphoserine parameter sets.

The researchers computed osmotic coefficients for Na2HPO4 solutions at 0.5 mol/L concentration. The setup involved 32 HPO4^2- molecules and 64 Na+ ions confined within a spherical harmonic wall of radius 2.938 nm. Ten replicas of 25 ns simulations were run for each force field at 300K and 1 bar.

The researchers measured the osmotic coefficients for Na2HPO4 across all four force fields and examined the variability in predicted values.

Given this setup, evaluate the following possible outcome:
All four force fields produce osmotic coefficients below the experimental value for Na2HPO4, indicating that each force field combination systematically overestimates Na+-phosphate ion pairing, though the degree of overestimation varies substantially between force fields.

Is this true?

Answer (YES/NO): YES